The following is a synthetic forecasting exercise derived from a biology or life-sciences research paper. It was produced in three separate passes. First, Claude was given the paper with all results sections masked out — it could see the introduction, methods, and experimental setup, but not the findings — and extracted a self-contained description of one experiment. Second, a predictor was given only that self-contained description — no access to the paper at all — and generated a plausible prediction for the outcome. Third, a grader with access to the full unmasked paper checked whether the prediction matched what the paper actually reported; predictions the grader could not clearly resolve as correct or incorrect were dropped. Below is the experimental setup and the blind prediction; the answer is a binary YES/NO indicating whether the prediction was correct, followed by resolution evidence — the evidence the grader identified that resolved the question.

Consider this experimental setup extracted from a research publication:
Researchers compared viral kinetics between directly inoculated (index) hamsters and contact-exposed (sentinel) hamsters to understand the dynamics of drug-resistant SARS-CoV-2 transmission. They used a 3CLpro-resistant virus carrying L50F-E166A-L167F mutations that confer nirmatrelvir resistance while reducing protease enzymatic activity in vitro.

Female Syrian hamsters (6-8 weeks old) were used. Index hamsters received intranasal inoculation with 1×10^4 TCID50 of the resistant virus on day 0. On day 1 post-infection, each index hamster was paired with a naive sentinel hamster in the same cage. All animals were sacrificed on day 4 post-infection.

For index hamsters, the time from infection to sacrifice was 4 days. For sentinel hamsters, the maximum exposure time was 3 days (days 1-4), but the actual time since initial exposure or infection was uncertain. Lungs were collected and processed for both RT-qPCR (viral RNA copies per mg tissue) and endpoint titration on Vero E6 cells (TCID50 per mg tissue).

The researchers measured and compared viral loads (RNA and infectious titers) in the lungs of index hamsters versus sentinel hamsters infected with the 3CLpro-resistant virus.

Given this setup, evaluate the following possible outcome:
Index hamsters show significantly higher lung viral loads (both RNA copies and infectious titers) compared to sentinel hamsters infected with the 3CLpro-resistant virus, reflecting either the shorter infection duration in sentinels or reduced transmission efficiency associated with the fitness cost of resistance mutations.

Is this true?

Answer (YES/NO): NO